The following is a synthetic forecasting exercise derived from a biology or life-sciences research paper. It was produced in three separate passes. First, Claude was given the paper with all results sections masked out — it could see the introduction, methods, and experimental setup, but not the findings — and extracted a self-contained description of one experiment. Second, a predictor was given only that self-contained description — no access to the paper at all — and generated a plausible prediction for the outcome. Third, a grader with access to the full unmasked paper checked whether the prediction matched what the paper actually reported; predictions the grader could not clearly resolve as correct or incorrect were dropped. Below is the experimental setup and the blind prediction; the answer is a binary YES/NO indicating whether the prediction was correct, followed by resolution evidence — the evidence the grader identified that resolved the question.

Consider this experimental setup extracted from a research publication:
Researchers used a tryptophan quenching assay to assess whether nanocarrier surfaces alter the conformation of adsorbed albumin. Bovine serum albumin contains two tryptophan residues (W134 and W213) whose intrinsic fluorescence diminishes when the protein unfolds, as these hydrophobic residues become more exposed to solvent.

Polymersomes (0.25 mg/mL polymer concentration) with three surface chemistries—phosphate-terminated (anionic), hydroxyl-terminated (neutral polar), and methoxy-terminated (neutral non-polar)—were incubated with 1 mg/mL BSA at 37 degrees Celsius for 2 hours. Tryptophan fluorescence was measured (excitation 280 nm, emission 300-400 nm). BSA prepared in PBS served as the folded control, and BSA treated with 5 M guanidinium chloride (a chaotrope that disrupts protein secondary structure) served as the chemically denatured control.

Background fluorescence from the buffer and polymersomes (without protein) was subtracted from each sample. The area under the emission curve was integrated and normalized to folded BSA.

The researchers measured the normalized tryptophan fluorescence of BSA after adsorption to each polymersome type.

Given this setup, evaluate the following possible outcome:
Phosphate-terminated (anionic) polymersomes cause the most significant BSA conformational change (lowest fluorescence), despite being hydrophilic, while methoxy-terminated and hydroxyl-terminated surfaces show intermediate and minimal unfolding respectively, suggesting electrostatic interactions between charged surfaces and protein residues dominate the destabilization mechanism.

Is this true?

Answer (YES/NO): NO